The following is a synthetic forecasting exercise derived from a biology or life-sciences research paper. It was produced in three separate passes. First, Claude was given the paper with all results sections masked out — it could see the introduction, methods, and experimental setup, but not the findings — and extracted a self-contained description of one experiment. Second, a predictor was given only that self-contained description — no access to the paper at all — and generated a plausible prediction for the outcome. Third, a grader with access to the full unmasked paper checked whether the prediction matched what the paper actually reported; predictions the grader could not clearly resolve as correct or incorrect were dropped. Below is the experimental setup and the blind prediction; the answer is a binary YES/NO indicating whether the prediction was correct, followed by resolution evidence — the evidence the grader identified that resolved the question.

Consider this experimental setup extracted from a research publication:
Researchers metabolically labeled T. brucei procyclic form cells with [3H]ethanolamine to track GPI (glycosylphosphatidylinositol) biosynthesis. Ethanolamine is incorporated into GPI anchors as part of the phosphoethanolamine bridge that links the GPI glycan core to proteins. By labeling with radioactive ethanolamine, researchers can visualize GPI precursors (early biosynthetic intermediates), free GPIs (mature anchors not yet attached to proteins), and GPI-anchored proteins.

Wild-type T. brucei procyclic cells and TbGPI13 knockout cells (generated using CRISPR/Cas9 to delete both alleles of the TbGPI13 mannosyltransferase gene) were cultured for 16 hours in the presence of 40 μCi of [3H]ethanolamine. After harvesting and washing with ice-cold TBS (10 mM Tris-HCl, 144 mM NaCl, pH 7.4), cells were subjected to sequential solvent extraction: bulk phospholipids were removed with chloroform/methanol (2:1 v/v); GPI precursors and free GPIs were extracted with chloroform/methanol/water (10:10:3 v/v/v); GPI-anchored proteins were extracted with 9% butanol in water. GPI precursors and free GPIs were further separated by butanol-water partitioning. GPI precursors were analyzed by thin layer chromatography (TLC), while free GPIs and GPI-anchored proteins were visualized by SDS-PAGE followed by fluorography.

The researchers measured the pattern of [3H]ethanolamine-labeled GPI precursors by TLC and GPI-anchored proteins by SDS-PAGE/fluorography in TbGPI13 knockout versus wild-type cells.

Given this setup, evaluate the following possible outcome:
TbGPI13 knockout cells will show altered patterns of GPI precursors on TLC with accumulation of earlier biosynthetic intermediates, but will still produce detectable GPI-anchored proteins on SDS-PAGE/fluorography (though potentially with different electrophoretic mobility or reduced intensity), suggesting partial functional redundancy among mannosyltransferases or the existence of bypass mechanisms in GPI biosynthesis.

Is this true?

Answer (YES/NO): NO